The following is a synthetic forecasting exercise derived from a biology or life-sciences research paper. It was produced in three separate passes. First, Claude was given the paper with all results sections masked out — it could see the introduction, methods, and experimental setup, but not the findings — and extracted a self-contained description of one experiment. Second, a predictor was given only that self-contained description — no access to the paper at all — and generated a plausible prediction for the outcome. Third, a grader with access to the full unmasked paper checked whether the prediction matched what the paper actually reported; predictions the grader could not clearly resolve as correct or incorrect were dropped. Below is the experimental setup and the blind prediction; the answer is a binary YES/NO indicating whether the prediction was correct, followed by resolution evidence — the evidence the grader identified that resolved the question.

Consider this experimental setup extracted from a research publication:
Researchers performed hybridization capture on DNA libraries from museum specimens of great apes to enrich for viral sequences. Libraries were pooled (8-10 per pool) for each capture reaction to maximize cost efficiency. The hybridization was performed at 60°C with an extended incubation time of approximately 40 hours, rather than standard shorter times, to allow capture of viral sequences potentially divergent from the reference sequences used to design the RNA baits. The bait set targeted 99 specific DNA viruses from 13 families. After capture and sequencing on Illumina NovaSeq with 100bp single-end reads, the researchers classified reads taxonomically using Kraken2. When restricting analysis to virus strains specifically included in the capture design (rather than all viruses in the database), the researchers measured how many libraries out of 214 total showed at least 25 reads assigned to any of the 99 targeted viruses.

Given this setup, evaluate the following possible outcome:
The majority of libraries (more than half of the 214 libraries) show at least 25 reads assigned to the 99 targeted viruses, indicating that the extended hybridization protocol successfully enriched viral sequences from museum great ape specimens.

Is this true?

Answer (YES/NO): NO